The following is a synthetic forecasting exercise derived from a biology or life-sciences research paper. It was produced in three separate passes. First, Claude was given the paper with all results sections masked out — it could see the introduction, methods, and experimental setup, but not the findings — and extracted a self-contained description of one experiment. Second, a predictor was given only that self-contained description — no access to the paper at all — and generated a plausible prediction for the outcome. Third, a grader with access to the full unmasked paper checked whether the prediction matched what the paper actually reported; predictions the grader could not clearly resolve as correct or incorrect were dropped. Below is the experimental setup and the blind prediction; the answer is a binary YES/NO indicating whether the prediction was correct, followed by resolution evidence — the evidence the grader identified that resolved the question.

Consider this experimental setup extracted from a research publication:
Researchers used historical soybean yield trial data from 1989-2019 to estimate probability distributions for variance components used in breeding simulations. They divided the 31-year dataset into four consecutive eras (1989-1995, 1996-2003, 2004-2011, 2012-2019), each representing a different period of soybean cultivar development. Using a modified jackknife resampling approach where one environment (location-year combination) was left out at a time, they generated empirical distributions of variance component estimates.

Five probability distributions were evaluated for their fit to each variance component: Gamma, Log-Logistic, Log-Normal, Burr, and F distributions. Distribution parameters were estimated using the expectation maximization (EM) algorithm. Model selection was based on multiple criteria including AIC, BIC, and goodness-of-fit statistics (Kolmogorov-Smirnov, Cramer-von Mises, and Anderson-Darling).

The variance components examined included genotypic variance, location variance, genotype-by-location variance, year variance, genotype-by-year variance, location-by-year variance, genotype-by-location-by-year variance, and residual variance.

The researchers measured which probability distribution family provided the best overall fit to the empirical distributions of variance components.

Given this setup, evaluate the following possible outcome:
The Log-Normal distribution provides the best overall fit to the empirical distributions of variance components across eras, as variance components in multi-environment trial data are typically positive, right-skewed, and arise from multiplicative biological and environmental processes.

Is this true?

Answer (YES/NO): NO